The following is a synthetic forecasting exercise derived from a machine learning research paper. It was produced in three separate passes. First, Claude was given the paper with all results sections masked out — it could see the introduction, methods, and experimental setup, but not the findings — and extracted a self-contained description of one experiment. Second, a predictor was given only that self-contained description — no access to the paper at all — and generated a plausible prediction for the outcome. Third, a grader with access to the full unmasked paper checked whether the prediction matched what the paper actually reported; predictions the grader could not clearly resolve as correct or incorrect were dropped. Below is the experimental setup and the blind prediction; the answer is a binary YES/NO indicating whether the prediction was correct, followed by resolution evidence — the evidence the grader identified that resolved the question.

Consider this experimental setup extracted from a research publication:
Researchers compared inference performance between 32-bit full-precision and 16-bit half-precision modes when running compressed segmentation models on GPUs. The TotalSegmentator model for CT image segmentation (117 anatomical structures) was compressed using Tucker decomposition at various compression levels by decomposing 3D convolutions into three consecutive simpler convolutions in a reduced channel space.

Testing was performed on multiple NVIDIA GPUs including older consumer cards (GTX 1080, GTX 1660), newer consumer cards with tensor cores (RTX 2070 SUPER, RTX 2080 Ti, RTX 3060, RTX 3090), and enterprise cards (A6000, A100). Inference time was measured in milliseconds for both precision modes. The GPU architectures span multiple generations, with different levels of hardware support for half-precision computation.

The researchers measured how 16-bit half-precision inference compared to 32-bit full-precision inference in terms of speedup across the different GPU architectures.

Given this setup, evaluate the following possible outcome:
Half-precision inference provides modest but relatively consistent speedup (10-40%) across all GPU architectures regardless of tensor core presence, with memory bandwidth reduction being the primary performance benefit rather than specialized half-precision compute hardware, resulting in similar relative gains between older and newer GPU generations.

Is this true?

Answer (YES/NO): NO